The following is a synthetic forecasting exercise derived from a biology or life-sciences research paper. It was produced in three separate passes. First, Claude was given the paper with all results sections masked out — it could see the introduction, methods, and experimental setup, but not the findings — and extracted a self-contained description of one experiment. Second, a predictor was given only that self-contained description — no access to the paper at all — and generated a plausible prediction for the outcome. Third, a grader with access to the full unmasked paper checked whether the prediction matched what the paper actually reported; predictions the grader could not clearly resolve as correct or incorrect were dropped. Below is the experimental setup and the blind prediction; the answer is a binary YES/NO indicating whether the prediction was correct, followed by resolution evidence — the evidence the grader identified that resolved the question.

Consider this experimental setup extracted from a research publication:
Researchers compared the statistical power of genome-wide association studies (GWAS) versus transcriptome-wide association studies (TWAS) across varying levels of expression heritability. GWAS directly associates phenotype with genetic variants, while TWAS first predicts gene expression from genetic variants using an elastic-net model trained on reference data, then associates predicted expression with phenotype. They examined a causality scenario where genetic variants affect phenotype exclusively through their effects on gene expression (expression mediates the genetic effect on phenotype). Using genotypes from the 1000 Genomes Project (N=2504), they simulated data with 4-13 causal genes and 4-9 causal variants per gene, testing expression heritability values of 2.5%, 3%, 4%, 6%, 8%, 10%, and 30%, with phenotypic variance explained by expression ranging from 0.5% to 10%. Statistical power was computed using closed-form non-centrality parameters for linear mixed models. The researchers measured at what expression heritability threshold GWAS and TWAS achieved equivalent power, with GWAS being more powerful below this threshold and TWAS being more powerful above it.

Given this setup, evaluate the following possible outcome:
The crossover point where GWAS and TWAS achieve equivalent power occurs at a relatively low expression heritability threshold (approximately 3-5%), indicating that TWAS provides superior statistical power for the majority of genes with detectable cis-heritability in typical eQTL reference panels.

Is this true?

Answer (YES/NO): YES